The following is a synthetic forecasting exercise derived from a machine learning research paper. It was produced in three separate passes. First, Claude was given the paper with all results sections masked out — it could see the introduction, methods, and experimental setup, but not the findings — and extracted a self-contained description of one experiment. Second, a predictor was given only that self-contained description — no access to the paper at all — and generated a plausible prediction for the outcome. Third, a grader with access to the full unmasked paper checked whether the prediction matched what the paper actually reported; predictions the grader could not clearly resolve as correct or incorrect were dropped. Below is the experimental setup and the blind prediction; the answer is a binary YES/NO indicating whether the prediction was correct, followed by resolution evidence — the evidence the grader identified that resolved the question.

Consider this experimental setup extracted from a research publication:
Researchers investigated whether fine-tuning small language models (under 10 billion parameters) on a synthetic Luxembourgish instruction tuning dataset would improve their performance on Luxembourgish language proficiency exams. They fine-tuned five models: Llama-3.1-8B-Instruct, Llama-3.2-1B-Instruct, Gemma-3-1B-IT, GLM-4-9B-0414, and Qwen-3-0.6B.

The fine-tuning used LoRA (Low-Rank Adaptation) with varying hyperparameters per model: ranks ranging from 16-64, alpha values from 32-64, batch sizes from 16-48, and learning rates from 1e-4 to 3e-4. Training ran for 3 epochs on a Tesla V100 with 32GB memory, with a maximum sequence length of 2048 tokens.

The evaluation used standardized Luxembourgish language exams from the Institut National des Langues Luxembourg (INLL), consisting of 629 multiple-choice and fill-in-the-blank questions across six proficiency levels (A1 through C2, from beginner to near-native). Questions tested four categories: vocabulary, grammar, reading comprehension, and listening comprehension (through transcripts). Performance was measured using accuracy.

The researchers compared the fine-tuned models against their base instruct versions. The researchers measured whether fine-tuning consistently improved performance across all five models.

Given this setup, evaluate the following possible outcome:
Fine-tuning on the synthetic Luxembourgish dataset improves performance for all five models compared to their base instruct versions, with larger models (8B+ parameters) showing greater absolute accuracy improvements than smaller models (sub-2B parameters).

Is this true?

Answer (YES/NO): NO